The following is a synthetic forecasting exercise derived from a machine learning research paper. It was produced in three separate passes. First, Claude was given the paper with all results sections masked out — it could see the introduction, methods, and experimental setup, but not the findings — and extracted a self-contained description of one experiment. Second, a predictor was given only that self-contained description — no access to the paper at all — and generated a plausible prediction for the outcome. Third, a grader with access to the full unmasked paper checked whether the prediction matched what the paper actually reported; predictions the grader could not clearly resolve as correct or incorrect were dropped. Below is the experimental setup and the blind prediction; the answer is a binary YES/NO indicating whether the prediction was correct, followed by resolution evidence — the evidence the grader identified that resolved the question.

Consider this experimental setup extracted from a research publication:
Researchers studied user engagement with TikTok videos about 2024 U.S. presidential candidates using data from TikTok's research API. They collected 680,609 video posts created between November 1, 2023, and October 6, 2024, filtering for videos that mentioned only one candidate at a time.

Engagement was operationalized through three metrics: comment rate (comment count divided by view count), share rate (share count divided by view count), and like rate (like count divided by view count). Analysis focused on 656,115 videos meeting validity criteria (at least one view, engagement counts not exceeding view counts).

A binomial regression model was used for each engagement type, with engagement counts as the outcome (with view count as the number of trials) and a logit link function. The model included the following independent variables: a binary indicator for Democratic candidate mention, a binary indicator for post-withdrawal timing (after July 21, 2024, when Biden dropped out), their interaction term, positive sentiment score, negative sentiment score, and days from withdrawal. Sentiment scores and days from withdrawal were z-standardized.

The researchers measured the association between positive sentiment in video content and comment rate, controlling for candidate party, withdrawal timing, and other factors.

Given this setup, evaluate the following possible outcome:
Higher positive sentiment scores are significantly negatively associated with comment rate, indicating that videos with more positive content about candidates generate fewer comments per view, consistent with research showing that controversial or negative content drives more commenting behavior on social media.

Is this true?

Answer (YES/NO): NO